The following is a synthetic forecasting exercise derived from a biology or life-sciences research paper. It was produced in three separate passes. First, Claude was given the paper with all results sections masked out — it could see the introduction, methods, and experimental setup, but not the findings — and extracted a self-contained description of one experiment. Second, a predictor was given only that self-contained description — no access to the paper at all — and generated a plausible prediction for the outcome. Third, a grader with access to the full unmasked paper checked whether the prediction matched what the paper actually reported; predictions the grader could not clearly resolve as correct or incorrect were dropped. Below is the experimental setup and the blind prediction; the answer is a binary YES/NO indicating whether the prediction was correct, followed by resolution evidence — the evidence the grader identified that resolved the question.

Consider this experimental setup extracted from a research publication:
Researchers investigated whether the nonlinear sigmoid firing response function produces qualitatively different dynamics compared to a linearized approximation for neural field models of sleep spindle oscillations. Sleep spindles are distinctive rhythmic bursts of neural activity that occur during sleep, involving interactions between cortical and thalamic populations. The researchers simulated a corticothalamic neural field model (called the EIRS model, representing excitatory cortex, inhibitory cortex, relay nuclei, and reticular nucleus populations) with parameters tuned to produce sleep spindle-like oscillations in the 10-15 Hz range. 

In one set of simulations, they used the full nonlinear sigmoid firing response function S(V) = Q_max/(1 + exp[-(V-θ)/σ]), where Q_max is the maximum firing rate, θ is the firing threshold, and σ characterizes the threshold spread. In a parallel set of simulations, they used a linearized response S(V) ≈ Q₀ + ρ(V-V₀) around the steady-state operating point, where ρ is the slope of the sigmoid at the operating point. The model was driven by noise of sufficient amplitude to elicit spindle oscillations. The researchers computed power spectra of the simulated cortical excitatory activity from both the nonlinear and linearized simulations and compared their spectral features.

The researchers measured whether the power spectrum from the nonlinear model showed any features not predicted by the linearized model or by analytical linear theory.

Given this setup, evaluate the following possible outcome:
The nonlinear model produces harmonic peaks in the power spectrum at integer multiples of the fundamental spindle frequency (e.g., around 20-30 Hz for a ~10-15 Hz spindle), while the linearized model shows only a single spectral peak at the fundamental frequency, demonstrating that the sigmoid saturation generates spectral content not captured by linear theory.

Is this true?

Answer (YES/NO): YES